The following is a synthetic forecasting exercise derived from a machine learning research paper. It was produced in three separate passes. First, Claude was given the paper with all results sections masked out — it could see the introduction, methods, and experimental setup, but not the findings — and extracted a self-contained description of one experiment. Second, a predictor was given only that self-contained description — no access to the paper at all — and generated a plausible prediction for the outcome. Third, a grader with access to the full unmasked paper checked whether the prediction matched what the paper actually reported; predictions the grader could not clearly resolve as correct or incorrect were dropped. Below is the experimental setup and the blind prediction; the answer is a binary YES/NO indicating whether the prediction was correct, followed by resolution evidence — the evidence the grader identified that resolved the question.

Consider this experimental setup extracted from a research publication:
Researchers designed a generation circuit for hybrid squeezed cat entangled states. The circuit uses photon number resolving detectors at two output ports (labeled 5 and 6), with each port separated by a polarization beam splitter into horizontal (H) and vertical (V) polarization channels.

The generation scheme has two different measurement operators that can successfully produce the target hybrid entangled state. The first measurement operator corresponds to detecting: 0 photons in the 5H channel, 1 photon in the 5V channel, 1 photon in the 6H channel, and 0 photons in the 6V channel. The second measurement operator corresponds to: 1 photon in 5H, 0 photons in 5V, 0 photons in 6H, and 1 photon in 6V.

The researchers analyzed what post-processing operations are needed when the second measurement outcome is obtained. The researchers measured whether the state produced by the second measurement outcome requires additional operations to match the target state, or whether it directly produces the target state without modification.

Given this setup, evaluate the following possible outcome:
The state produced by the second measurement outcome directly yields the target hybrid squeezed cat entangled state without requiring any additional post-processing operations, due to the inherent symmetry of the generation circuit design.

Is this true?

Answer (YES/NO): NO